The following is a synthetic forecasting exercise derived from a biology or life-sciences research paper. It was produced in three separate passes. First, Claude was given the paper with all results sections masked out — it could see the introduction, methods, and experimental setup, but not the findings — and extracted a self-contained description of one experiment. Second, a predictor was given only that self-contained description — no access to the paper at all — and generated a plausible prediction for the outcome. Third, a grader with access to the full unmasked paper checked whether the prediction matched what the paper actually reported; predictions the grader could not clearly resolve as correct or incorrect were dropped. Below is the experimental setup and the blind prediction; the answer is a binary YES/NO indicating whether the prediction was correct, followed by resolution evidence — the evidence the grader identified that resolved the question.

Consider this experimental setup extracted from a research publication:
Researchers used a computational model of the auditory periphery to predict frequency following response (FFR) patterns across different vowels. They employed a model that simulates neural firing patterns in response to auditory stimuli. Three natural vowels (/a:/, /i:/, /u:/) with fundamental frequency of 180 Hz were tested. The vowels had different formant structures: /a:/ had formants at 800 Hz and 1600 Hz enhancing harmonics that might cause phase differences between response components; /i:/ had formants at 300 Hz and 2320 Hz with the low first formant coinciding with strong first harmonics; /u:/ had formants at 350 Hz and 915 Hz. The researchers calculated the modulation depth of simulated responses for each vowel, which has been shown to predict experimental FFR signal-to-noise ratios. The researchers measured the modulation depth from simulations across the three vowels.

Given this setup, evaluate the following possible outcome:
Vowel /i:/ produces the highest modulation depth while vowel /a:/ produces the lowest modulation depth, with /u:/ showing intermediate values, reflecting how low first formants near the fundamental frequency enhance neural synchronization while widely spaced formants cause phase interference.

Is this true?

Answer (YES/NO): YES